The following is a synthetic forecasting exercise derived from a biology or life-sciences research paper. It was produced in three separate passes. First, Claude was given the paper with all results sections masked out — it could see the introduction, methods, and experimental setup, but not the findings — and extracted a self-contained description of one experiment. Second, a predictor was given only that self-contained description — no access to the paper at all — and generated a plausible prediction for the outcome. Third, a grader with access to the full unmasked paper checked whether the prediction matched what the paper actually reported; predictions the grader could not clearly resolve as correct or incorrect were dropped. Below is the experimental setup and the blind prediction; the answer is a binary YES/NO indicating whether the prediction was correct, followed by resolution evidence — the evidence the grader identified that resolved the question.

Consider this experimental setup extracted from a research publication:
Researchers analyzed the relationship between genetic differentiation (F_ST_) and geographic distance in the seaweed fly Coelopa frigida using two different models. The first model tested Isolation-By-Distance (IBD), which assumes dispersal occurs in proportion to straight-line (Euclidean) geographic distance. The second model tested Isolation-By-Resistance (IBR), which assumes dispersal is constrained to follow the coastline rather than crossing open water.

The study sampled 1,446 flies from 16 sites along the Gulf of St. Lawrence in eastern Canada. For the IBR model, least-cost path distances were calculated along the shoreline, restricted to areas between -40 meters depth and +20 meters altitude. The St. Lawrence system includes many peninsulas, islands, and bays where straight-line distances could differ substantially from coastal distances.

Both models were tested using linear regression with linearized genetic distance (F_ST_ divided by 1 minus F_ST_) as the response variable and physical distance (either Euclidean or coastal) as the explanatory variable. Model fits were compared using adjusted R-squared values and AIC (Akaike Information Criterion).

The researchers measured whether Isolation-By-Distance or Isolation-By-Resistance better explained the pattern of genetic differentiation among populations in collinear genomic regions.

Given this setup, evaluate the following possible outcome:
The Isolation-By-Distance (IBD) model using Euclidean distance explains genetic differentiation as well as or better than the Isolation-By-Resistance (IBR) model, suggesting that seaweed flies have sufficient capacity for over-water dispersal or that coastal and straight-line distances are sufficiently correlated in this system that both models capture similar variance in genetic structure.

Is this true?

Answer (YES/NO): NO